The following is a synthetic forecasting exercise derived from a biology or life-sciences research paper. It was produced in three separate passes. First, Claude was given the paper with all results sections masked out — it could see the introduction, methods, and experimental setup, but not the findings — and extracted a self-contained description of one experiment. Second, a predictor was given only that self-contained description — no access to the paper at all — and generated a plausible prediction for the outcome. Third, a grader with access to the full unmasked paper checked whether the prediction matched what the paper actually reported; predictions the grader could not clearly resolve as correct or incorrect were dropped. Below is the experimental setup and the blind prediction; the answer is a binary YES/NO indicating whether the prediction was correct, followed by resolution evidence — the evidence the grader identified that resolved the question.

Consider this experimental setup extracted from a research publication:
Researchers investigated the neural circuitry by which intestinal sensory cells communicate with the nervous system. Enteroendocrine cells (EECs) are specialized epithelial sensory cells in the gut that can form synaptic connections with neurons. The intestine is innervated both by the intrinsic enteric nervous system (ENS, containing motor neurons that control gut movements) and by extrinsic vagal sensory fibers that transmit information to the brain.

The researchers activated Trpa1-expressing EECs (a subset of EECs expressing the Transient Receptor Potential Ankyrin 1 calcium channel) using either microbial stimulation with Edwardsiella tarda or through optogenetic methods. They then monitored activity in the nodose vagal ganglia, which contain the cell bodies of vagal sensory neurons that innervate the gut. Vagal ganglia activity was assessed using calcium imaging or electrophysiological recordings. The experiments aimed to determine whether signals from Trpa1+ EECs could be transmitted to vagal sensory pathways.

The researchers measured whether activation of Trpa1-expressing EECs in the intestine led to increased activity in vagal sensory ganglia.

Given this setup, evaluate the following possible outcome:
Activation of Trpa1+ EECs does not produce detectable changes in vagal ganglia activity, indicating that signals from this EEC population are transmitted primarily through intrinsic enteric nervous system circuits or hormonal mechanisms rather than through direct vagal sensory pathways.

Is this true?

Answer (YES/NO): NO